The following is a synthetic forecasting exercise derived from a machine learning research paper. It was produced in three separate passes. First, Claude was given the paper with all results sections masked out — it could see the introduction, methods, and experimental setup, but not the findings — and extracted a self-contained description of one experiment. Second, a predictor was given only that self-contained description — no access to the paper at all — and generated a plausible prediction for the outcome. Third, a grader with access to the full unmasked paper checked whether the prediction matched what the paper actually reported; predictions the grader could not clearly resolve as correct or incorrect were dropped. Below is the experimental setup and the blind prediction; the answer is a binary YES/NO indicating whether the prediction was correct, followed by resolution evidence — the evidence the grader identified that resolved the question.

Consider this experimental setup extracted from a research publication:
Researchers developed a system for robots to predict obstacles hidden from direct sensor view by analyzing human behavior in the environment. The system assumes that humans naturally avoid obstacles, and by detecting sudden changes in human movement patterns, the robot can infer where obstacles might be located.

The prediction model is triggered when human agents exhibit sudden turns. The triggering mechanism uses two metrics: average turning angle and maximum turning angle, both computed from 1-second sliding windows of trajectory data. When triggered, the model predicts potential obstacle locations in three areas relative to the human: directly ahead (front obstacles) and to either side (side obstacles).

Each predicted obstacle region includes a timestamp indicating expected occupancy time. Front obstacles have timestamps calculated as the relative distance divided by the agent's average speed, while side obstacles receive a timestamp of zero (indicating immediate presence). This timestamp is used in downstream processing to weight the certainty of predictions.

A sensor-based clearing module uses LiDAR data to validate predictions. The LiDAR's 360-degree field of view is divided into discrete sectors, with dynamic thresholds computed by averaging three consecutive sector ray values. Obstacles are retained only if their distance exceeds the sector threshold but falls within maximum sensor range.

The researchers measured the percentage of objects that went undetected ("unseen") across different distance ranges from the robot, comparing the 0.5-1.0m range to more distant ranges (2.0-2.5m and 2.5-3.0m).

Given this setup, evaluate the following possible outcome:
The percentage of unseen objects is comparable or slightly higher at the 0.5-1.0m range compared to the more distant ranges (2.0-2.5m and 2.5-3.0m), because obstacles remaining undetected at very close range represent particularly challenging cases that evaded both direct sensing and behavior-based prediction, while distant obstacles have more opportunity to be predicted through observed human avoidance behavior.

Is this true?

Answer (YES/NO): NO